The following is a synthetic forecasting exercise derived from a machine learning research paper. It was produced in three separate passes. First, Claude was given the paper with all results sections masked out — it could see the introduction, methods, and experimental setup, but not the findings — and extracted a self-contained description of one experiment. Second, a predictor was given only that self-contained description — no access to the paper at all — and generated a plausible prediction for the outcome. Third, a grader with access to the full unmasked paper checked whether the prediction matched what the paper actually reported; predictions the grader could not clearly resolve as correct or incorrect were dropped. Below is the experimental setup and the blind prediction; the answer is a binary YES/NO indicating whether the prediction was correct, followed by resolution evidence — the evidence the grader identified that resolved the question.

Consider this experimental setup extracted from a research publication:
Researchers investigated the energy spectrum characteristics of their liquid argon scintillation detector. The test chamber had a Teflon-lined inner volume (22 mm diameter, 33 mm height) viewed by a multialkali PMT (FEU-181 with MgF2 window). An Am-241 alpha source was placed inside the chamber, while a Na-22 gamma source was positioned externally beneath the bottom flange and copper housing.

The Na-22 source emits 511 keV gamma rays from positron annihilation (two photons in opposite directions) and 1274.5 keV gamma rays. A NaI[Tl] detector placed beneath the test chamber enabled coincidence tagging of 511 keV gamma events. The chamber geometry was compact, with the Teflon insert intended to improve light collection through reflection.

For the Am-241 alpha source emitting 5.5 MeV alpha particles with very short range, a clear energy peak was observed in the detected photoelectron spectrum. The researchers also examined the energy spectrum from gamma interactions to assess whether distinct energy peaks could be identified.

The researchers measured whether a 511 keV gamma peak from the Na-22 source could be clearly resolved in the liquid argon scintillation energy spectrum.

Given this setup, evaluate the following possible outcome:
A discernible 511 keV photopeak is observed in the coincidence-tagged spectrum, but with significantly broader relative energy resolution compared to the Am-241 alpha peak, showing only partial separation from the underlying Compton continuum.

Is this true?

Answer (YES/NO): NO